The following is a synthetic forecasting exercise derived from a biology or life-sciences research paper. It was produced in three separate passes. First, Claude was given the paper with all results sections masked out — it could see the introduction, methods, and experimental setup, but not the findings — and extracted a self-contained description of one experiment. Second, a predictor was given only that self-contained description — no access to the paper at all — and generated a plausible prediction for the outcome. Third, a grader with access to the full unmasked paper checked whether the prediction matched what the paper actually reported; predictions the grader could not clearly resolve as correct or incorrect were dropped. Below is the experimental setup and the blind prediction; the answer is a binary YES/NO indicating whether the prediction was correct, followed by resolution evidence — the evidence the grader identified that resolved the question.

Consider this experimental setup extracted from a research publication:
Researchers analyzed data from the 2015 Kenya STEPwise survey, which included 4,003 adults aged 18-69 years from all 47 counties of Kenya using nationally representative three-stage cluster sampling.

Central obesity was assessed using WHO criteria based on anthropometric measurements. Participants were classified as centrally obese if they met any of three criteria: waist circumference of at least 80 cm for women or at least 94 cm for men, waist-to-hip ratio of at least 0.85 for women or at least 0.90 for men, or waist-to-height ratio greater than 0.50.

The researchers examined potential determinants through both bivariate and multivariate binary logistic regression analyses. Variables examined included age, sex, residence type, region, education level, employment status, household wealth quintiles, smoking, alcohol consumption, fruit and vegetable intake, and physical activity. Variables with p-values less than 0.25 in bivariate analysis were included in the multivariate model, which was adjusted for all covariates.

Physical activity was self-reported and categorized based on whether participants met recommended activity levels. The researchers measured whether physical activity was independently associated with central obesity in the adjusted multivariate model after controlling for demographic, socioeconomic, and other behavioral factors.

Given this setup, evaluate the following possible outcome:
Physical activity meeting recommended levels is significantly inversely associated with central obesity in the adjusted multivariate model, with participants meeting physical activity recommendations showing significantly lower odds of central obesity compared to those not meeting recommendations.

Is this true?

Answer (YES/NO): NO